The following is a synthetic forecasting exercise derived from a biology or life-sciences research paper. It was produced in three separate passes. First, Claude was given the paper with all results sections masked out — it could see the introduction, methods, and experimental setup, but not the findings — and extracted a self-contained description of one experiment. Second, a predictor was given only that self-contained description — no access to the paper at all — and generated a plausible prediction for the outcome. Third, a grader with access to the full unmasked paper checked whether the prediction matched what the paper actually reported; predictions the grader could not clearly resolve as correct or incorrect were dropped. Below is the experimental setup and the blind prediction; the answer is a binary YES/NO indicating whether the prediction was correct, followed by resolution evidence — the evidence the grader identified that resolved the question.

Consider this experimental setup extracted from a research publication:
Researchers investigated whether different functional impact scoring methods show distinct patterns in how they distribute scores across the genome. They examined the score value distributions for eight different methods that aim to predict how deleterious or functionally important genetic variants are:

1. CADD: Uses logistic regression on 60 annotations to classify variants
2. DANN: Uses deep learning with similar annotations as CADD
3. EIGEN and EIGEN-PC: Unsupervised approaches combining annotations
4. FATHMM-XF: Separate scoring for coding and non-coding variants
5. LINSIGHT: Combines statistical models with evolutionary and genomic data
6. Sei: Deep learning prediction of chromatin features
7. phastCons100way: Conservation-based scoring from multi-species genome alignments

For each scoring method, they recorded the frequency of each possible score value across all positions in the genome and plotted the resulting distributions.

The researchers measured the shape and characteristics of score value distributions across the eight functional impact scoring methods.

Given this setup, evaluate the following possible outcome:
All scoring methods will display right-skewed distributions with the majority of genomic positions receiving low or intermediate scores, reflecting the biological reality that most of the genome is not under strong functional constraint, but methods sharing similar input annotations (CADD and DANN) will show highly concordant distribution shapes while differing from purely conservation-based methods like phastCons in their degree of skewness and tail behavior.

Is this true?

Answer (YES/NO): NO